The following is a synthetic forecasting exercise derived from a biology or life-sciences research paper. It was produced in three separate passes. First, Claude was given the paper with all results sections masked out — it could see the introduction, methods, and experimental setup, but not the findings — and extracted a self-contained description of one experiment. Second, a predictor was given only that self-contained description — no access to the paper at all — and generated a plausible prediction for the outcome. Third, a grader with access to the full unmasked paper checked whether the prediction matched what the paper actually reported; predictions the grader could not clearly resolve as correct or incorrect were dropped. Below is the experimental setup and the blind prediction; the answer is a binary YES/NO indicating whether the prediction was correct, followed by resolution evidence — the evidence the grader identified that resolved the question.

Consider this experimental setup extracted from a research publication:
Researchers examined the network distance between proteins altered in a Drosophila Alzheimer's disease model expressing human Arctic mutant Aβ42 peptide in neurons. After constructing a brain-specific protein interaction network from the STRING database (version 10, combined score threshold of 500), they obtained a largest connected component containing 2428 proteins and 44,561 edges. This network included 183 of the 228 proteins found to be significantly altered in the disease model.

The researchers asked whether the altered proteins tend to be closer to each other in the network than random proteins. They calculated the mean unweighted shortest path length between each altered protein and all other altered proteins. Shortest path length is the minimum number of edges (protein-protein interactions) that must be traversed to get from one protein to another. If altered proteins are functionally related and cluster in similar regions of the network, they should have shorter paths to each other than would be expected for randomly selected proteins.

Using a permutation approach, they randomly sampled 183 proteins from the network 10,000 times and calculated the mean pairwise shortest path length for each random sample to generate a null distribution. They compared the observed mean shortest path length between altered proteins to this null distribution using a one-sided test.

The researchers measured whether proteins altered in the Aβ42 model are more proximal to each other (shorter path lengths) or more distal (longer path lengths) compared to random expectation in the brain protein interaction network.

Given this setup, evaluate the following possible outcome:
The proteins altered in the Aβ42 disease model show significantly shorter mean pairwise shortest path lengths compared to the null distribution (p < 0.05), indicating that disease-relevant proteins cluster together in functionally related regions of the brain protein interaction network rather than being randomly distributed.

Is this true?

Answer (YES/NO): YES